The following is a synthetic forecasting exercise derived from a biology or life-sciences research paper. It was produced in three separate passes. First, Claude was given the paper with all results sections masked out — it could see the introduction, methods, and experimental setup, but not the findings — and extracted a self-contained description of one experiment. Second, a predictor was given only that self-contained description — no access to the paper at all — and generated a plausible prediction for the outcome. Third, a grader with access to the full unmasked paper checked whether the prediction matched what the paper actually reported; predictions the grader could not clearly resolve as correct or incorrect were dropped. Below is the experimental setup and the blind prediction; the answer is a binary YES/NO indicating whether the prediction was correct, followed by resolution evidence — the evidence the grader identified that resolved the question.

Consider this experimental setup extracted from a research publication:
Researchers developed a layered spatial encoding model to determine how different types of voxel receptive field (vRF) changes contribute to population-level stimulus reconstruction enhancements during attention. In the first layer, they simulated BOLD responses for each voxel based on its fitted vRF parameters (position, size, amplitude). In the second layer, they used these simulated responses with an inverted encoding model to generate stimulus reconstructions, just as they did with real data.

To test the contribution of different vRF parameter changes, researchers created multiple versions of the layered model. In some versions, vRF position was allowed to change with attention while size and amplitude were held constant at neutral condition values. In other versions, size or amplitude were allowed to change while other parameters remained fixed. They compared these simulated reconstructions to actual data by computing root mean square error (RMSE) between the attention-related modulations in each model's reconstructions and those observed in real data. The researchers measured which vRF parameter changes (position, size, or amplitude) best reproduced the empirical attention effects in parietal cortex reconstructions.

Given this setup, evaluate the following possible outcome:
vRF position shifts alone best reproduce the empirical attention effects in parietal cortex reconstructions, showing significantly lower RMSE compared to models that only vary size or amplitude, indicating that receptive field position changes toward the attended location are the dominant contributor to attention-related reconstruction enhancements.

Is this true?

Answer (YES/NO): YES